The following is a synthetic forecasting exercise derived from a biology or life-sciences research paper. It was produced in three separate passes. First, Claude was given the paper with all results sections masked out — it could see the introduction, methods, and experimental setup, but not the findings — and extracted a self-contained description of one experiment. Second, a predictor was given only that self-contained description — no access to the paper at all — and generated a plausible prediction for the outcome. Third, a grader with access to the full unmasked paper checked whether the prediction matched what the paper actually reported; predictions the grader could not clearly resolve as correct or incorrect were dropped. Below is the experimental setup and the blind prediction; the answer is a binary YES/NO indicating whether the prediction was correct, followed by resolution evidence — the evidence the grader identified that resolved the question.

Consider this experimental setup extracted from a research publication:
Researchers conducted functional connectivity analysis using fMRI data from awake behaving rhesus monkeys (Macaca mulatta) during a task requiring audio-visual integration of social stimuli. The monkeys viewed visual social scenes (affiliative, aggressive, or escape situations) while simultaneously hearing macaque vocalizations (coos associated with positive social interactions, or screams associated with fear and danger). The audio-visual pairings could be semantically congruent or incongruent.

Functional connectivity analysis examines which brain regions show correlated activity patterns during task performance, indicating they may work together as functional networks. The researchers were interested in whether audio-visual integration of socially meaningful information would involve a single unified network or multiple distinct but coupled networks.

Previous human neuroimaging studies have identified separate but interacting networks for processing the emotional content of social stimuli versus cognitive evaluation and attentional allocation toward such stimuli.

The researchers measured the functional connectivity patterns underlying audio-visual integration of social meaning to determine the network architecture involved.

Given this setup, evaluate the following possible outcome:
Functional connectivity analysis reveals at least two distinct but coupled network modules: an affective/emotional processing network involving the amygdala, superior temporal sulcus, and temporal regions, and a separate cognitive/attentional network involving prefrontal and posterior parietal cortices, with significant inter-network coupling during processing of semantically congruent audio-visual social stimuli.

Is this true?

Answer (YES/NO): YES